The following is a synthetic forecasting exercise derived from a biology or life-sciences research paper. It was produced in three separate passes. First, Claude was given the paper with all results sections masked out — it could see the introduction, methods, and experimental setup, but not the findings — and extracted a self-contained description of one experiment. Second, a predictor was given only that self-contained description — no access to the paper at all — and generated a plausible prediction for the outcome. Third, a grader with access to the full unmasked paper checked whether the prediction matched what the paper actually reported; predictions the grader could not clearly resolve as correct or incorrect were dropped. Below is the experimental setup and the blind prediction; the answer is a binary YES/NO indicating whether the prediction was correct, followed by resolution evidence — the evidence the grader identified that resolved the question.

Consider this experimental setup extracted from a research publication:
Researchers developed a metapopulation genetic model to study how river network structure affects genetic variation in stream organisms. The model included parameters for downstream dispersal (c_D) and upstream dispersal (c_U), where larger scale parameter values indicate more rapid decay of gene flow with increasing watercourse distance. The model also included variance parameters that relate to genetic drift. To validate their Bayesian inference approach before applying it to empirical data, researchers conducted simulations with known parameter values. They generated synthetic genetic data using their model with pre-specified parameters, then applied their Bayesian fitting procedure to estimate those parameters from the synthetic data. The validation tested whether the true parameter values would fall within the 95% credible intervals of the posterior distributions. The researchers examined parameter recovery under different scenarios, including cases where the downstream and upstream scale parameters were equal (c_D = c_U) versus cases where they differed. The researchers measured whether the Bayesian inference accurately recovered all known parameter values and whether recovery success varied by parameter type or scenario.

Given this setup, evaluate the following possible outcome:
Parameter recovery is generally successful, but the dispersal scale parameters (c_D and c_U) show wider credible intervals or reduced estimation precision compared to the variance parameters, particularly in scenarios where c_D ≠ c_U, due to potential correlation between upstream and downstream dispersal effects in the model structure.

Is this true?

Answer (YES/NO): NO